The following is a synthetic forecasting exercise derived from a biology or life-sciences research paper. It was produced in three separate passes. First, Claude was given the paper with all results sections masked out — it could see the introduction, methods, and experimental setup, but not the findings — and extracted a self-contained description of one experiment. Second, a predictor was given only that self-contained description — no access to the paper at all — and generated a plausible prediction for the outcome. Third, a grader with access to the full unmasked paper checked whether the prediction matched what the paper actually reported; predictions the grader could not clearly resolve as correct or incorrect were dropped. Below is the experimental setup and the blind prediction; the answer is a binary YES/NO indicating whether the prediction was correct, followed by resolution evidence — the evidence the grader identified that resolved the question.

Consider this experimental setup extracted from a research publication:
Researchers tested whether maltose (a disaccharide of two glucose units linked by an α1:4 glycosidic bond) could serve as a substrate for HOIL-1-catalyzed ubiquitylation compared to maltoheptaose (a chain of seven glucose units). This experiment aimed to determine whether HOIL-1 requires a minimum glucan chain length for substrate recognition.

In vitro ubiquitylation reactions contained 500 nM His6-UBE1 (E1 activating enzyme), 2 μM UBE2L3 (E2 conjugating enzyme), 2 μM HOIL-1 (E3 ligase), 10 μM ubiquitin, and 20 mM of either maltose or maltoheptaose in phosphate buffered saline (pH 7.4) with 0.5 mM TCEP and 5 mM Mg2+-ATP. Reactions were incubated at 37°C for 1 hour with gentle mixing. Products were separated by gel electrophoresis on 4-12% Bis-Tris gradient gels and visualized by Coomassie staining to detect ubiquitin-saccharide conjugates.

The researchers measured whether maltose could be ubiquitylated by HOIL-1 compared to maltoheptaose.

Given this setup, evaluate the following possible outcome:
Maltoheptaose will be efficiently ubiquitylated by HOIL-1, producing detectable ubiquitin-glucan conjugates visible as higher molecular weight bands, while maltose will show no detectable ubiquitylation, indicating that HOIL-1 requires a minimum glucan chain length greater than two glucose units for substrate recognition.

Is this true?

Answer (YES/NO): NO